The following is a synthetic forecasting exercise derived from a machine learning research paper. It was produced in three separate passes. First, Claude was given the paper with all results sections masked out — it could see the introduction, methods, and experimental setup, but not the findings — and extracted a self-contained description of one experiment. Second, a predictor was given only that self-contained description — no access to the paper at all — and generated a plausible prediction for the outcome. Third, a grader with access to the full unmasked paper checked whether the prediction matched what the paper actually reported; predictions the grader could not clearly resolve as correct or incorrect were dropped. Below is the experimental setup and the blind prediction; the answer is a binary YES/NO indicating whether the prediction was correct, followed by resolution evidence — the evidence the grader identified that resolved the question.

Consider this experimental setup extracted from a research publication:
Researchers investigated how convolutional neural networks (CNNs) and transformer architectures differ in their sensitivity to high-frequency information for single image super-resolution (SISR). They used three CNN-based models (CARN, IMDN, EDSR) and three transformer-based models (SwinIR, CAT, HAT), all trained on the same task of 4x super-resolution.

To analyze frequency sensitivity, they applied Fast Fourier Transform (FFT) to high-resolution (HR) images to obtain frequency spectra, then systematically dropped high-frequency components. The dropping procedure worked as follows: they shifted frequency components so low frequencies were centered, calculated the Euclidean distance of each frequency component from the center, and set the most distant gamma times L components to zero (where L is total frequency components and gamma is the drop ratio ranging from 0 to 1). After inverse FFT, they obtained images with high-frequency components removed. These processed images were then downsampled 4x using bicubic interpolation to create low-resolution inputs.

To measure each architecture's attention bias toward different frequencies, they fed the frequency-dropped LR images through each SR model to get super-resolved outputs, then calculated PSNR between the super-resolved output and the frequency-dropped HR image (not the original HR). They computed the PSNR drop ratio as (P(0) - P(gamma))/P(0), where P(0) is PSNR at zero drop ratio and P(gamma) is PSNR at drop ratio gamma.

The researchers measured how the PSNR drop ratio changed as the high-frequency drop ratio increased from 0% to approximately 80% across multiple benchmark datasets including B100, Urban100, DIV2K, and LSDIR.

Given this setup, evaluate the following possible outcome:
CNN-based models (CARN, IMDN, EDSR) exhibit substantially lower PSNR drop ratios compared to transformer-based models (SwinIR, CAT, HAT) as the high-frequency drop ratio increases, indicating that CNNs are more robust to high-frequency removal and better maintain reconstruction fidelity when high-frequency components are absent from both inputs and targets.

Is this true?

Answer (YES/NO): NO